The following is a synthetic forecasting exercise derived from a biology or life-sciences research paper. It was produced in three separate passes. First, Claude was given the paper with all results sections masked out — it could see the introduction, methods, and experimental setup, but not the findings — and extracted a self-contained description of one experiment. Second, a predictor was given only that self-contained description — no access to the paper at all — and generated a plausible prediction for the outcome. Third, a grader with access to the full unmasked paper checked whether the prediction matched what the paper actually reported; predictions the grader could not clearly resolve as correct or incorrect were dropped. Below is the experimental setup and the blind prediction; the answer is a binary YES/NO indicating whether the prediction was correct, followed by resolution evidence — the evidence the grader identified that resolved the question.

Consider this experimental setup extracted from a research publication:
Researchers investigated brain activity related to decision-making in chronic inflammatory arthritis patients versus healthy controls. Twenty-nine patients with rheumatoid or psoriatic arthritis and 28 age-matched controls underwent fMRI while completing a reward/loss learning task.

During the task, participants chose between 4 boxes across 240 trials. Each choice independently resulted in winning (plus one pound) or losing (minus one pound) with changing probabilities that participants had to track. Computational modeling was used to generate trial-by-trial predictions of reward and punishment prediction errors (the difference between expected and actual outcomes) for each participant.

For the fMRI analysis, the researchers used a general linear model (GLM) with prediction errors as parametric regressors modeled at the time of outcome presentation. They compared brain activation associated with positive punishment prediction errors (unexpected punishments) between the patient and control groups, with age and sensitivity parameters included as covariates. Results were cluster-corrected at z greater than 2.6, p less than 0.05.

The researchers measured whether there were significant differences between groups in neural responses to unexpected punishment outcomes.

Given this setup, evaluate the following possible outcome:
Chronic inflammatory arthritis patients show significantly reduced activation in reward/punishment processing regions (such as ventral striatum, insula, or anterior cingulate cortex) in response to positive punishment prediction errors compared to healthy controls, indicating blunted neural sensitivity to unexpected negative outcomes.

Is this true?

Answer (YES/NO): NO